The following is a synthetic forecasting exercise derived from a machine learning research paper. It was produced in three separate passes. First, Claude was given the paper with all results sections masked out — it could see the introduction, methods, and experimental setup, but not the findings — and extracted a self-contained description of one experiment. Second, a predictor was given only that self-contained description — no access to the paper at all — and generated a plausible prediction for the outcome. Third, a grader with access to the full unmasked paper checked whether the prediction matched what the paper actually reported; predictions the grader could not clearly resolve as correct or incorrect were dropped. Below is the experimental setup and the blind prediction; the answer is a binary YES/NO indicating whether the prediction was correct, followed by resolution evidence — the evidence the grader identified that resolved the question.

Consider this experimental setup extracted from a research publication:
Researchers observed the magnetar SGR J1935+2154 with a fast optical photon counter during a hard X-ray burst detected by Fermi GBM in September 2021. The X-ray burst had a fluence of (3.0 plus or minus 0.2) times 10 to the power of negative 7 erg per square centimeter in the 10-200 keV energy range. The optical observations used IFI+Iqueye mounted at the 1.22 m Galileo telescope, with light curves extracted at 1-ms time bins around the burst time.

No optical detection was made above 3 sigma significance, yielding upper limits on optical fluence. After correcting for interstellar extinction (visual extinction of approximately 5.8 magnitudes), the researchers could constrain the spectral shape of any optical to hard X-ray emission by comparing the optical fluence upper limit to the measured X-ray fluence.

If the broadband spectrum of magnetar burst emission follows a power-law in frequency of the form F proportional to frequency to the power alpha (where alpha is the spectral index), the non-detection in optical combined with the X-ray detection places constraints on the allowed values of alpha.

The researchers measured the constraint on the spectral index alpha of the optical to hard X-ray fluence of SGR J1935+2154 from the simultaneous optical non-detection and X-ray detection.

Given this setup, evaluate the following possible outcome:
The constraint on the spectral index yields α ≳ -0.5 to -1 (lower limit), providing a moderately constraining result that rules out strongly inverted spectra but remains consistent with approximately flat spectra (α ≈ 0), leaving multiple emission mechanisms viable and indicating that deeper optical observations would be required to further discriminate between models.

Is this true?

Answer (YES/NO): NO